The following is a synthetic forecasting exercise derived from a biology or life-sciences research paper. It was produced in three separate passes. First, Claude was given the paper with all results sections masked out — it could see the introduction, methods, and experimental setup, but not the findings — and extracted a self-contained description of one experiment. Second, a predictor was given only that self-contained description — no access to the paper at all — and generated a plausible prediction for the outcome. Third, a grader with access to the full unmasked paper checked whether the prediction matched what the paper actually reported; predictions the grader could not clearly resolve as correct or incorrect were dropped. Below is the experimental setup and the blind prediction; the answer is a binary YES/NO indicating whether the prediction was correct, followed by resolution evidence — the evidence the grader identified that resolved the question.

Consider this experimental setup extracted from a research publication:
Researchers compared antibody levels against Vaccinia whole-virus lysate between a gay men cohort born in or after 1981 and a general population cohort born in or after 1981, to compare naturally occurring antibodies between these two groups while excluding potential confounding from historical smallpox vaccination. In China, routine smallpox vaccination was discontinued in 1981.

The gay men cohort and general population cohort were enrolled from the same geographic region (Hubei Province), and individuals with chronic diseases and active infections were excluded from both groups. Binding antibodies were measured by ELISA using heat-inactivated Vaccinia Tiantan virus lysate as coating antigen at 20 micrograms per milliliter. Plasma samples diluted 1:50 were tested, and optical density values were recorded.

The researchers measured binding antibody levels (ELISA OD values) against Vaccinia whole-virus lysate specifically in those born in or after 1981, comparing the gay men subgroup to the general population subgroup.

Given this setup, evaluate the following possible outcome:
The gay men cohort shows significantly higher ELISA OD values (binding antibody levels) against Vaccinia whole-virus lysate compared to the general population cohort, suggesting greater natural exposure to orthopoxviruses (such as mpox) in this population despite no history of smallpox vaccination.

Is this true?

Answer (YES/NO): NO